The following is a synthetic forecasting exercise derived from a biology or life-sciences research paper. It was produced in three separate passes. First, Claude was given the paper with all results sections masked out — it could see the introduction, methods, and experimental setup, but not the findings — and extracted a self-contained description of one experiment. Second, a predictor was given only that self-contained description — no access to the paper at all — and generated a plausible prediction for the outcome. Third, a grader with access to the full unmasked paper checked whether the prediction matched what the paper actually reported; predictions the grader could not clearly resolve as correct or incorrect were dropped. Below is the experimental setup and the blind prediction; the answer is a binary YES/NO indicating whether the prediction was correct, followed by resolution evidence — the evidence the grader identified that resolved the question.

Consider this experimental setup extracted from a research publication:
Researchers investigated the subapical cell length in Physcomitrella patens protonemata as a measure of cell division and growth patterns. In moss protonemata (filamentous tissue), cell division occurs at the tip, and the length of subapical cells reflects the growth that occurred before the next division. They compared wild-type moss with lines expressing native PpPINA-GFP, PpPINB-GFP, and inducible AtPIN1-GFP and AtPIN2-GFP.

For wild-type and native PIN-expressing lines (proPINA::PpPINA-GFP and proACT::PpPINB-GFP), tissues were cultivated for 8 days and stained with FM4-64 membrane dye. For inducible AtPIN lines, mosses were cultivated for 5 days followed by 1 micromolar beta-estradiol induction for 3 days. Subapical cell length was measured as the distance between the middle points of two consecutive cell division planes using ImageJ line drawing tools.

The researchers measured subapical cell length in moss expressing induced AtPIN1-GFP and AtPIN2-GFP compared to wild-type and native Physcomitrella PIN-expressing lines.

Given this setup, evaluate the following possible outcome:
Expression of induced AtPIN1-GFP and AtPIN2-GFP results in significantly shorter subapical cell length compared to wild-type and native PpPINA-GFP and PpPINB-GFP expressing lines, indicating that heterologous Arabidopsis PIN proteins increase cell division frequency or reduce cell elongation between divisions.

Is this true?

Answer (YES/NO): NO